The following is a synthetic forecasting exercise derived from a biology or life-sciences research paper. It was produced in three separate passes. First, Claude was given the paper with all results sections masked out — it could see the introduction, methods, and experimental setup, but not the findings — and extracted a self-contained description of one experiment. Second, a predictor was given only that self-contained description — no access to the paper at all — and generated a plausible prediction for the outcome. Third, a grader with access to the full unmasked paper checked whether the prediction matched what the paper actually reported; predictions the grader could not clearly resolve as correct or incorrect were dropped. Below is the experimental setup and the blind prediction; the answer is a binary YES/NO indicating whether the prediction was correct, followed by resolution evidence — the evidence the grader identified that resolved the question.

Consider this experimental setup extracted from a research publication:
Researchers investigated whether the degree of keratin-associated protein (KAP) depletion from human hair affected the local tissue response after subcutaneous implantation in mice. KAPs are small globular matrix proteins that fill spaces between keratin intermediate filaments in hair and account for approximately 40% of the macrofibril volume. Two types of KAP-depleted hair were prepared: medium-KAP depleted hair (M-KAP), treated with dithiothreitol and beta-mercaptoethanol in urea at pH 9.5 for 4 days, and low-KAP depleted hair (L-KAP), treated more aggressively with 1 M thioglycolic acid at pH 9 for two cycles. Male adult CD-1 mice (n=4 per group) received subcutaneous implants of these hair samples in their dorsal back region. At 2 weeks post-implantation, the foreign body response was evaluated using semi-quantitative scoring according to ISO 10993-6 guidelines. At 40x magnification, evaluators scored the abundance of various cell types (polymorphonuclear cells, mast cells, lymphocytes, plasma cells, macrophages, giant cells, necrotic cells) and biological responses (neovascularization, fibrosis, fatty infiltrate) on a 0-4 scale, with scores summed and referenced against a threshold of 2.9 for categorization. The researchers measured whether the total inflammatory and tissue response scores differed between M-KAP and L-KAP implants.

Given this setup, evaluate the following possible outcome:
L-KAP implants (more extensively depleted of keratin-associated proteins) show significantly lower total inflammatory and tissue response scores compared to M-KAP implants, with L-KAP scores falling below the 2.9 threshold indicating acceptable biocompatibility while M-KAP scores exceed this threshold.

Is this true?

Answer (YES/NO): NO